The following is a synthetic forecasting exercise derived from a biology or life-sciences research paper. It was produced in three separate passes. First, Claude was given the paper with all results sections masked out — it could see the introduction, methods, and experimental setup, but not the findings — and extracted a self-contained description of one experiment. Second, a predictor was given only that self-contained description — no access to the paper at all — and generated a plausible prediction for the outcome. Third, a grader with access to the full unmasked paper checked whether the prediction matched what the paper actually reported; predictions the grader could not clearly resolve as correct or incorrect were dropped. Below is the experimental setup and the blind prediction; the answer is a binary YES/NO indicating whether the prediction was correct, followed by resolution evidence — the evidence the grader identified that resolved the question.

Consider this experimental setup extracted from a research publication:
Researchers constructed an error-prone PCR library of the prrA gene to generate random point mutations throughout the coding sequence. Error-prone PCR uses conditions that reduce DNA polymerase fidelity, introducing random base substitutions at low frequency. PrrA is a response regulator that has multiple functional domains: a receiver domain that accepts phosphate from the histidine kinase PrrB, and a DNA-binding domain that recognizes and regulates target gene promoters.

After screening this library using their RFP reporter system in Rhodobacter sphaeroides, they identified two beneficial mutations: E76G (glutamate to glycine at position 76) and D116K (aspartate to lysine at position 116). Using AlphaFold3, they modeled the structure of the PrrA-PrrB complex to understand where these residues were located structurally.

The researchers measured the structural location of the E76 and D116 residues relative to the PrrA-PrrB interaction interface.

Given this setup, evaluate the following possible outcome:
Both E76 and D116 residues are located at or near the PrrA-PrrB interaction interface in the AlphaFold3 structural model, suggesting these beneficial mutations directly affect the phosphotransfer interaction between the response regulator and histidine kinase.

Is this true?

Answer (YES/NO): YES